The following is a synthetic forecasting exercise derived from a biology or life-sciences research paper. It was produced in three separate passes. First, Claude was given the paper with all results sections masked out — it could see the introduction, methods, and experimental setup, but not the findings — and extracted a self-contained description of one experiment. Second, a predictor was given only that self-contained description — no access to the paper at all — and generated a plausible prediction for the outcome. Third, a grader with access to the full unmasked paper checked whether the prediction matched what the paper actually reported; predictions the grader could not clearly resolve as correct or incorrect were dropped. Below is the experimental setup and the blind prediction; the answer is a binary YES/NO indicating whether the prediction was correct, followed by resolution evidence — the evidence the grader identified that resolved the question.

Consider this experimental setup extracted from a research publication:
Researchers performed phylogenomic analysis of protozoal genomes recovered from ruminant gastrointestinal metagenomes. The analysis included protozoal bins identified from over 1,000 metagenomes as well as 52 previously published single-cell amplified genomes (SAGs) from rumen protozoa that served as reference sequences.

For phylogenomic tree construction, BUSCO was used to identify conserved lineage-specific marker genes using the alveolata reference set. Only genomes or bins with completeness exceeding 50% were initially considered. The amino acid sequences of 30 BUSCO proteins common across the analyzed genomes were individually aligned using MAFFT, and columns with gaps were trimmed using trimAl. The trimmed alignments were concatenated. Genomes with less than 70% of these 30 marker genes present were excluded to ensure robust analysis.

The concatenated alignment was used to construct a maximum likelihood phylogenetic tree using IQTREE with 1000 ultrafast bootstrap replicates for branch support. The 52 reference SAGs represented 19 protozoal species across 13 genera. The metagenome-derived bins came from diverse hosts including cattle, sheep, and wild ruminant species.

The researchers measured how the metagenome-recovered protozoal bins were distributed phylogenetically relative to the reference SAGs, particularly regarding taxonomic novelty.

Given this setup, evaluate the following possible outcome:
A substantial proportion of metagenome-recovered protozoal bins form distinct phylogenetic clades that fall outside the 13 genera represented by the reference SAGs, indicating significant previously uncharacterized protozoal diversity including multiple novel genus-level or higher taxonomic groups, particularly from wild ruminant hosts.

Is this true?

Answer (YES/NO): NO